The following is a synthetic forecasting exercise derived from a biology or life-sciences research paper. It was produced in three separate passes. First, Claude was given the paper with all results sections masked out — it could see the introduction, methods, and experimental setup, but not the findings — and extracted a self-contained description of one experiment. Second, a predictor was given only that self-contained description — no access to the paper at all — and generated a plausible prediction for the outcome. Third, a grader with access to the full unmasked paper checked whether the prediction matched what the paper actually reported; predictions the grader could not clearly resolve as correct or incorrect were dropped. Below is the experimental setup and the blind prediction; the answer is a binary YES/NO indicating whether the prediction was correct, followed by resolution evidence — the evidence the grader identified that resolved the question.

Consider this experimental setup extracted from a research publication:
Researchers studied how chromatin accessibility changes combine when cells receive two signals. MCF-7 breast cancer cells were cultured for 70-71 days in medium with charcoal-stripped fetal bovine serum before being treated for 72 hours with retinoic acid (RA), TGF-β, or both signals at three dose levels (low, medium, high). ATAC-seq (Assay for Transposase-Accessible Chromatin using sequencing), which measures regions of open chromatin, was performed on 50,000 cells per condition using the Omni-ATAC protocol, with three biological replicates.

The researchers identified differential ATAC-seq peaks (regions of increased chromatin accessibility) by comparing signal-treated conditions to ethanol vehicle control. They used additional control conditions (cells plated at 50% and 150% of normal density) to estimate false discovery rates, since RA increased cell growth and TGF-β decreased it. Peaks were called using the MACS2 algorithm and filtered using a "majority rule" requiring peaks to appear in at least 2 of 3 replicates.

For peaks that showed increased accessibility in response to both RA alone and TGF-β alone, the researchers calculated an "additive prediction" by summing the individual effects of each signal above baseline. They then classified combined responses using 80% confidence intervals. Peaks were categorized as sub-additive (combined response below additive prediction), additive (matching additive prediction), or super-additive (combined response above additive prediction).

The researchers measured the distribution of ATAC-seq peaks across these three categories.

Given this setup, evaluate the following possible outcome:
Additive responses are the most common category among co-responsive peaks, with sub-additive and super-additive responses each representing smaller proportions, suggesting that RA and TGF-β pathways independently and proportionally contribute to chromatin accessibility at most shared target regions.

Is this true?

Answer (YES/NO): YES